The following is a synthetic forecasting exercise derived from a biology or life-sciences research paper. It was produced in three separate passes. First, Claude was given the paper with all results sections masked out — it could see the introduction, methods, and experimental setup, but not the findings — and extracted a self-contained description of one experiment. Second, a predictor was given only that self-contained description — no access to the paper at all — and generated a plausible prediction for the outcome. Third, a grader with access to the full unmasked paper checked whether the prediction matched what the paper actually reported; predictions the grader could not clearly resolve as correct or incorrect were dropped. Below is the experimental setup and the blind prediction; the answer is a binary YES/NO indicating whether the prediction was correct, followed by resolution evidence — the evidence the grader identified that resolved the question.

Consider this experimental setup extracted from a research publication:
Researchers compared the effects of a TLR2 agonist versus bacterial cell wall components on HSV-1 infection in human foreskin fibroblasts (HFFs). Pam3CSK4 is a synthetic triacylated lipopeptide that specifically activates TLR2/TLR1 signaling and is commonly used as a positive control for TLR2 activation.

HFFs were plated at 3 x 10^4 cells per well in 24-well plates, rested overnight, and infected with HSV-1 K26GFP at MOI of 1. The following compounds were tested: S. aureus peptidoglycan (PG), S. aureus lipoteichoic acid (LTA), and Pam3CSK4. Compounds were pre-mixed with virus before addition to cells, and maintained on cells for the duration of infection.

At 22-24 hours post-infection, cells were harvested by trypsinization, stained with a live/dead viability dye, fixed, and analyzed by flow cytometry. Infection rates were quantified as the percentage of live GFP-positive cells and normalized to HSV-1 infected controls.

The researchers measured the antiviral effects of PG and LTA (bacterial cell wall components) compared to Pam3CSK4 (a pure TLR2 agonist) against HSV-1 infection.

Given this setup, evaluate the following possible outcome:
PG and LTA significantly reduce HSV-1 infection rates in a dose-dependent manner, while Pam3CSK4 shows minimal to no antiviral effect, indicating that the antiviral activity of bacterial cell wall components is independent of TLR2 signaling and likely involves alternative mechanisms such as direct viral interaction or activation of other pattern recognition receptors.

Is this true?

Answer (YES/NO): NO